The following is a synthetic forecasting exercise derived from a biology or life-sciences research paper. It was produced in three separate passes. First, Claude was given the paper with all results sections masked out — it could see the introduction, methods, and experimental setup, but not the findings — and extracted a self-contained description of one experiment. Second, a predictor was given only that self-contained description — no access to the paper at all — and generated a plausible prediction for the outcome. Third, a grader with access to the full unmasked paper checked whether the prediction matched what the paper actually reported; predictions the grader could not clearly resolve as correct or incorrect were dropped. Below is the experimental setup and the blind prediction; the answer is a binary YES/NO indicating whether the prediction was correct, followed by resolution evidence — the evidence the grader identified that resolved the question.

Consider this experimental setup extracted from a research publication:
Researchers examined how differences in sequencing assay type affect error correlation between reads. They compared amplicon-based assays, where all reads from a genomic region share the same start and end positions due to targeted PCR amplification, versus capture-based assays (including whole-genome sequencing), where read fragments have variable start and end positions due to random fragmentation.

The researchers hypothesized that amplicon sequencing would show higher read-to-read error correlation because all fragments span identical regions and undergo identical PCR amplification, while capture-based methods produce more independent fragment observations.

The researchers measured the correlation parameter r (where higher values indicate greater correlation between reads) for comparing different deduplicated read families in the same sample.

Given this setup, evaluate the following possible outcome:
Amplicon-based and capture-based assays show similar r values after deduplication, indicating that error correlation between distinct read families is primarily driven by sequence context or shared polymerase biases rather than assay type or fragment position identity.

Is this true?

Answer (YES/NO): NO